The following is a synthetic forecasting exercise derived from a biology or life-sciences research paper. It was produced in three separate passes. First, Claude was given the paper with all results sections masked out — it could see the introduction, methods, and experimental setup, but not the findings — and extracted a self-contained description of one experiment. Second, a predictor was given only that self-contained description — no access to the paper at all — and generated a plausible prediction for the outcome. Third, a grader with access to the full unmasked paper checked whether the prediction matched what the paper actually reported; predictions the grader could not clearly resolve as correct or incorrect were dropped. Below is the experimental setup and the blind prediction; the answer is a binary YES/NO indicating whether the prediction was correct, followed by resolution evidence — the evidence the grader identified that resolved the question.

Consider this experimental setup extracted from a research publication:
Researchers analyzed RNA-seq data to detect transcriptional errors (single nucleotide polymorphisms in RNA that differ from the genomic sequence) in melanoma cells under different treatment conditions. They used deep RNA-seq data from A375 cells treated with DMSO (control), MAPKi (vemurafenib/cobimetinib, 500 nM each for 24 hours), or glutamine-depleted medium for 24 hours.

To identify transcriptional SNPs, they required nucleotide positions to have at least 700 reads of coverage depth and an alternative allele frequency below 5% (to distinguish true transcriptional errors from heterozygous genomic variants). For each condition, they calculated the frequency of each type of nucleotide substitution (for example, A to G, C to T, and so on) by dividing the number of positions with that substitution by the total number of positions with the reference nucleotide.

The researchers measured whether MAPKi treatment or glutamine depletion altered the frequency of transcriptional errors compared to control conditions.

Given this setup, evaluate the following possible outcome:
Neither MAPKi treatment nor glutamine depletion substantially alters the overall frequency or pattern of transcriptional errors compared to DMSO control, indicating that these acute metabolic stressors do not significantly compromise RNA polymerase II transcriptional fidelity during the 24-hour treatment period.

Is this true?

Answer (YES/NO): NO